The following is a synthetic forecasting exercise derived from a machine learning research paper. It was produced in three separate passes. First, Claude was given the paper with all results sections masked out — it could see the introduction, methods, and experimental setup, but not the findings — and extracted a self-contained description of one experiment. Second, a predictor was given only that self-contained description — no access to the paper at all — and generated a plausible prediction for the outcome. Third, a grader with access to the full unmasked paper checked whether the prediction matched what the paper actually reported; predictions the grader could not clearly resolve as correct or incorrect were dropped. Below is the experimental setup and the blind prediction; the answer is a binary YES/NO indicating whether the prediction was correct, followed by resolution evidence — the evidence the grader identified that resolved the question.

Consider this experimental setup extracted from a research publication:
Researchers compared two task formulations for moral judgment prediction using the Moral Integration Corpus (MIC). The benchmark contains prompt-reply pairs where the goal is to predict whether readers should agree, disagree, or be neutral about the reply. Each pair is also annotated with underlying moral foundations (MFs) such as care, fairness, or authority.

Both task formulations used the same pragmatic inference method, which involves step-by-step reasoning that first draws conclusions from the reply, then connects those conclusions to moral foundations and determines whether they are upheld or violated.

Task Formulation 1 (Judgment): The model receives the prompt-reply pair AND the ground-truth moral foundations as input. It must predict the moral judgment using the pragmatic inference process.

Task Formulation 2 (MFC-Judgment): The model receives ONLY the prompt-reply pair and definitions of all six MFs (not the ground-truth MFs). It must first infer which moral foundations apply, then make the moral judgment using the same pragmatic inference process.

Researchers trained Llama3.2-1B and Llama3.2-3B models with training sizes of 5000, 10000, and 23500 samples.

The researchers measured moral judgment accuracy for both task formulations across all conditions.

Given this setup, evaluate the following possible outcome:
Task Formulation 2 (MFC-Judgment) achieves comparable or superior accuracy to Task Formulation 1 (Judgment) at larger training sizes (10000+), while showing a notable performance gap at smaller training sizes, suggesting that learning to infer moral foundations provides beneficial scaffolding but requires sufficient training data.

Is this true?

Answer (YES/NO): NO